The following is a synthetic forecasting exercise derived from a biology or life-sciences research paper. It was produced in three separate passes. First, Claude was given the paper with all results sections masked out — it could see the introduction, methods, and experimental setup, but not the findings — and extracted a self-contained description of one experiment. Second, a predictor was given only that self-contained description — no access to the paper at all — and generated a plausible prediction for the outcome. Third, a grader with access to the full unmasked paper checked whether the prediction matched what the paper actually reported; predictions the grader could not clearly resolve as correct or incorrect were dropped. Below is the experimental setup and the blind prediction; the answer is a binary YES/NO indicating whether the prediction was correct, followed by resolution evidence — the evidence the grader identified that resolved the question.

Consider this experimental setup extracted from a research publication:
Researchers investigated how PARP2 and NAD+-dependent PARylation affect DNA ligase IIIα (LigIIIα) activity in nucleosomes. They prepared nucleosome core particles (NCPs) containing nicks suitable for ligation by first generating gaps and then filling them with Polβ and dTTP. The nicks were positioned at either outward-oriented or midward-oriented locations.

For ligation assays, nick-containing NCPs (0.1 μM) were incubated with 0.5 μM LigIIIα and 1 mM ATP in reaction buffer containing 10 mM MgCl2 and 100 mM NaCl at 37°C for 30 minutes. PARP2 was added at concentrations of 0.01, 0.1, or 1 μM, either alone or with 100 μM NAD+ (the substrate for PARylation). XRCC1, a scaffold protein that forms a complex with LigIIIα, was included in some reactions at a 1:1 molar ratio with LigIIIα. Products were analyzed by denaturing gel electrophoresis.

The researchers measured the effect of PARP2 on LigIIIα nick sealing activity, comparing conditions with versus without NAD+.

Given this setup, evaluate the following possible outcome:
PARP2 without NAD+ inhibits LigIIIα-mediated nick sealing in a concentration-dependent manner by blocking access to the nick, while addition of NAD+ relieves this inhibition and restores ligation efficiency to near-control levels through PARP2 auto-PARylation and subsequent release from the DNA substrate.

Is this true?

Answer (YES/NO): NO